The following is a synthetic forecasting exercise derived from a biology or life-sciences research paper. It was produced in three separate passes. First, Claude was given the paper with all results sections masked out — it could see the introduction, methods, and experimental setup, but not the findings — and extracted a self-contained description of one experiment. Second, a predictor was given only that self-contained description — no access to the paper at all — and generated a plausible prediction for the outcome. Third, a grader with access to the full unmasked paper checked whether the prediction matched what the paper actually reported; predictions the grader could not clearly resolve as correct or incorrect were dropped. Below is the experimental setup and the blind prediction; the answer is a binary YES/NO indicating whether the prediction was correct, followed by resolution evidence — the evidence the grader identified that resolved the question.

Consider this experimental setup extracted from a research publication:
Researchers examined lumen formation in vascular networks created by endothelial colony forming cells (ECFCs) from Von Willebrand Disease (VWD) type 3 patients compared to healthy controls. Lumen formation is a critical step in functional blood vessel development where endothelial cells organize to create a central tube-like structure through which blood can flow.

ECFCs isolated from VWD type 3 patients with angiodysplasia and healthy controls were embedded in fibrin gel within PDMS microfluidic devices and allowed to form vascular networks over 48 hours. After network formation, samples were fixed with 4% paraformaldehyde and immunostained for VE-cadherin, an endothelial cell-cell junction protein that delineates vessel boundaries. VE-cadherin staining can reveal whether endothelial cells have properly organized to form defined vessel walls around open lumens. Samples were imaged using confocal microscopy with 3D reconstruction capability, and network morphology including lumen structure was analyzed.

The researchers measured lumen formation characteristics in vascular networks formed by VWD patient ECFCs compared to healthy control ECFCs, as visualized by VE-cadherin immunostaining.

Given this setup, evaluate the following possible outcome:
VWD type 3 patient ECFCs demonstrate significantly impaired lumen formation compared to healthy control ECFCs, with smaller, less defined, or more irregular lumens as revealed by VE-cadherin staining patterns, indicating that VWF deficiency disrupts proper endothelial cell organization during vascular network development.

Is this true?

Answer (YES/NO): YES